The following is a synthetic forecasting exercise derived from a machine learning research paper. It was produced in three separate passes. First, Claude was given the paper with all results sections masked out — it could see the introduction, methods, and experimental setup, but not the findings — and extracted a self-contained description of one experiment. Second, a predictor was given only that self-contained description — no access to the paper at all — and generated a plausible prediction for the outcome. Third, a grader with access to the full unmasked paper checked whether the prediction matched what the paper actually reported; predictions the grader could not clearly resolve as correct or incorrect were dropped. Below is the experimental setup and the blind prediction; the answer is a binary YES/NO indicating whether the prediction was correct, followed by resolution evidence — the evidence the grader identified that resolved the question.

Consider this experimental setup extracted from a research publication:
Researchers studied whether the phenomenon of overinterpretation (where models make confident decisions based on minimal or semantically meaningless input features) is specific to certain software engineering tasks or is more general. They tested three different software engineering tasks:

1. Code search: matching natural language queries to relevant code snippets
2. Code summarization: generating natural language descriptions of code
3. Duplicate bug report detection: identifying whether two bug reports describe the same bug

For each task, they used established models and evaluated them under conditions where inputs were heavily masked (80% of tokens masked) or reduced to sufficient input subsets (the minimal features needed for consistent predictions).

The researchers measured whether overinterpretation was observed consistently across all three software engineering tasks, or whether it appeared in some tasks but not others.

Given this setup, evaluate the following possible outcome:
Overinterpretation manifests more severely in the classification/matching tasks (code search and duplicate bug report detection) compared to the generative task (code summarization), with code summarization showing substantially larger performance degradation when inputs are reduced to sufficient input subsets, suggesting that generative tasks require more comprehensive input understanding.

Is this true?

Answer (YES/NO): NO